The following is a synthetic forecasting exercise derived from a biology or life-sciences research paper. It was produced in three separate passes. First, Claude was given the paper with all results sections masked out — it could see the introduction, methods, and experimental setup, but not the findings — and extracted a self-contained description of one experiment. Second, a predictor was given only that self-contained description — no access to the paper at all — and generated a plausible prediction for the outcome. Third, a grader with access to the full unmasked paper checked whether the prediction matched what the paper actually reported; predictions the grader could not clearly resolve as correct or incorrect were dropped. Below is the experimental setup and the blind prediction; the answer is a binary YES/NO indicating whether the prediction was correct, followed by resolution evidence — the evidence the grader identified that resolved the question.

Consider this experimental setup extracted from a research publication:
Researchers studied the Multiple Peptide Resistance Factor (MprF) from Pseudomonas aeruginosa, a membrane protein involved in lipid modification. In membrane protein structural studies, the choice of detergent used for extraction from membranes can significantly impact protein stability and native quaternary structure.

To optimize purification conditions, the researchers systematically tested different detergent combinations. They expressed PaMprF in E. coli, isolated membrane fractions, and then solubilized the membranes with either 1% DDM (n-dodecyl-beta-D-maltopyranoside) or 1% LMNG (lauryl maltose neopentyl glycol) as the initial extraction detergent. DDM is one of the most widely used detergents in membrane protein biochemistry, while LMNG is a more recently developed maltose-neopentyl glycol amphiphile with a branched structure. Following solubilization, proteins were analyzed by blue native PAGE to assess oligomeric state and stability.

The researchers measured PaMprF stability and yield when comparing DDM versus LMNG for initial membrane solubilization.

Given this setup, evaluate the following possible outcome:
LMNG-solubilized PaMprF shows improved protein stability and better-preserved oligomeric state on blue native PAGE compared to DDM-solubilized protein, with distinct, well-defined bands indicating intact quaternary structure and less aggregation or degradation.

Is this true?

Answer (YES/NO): YES